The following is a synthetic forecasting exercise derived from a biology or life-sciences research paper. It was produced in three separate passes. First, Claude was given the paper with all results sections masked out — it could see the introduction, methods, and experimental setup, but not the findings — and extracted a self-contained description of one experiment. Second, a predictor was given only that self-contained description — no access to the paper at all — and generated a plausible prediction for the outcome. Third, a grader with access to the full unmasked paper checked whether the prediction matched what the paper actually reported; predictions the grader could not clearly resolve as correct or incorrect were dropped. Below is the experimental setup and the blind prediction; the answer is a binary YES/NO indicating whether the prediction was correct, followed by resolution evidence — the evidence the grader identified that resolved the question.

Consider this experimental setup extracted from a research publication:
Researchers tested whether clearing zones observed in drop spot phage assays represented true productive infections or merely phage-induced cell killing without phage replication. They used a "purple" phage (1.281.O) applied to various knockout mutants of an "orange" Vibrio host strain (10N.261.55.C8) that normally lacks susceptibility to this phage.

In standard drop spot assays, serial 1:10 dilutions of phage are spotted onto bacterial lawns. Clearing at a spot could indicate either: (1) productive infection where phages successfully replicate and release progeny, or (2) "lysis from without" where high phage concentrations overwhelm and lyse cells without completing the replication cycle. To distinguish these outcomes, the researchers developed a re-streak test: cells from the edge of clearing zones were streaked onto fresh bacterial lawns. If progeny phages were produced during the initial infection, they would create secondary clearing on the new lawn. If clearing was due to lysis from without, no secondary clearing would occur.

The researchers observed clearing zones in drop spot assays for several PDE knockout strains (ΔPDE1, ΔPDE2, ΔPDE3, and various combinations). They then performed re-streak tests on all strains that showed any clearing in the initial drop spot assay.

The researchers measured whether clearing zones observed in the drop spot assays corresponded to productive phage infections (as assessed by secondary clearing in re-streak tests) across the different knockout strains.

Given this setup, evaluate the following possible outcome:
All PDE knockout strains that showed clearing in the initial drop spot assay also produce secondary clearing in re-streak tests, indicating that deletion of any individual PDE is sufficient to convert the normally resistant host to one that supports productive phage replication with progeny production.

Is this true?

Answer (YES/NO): NO